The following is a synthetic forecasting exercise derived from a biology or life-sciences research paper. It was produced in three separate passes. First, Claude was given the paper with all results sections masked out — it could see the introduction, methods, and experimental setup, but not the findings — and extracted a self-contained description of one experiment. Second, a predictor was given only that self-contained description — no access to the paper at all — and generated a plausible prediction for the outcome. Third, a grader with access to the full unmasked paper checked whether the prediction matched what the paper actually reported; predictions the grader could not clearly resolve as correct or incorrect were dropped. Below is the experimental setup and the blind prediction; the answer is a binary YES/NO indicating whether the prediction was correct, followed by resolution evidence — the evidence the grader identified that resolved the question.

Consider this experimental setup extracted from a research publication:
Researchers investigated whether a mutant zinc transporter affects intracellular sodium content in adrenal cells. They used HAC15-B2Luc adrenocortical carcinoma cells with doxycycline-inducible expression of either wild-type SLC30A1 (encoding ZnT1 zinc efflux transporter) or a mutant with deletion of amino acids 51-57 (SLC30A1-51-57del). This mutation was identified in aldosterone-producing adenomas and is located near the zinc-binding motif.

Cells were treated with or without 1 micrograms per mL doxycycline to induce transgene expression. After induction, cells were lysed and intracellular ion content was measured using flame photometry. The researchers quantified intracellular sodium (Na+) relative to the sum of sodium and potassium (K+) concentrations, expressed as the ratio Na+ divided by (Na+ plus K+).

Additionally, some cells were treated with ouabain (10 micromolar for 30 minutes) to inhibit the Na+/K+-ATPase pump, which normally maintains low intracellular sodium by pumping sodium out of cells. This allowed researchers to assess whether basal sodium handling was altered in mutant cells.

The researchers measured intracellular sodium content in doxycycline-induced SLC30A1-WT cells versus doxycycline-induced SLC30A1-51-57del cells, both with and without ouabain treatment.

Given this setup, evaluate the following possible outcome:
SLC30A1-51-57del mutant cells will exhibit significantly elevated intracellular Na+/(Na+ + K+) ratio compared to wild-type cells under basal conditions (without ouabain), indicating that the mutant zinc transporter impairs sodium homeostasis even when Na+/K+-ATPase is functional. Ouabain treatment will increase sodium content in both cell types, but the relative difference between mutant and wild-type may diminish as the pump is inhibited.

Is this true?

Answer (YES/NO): NO